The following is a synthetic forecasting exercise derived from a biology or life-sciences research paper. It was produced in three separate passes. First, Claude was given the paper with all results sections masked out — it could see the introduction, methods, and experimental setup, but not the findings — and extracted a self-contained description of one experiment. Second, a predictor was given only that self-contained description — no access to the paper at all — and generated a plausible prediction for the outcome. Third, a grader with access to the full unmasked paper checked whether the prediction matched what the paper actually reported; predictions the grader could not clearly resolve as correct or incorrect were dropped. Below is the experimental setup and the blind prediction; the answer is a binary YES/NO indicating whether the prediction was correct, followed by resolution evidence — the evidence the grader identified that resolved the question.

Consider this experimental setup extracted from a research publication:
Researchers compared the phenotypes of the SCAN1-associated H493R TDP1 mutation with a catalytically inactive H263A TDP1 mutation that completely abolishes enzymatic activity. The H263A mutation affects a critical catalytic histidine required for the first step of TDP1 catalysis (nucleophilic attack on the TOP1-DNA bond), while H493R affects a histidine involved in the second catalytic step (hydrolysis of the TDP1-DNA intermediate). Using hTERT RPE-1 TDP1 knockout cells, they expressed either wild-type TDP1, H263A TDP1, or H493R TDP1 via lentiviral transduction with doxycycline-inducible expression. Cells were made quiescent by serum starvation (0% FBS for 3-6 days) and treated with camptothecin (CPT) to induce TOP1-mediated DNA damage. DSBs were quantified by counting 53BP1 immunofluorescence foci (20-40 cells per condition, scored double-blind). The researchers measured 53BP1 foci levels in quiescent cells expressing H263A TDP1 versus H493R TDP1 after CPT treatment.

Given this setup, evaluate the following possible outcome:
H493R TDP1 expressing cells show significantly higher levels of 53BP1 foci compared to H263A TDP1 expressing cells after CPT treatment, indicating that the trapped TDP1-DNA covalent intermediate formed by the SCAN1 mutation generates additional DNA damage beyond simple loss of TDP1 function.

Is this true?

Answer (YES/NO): NO